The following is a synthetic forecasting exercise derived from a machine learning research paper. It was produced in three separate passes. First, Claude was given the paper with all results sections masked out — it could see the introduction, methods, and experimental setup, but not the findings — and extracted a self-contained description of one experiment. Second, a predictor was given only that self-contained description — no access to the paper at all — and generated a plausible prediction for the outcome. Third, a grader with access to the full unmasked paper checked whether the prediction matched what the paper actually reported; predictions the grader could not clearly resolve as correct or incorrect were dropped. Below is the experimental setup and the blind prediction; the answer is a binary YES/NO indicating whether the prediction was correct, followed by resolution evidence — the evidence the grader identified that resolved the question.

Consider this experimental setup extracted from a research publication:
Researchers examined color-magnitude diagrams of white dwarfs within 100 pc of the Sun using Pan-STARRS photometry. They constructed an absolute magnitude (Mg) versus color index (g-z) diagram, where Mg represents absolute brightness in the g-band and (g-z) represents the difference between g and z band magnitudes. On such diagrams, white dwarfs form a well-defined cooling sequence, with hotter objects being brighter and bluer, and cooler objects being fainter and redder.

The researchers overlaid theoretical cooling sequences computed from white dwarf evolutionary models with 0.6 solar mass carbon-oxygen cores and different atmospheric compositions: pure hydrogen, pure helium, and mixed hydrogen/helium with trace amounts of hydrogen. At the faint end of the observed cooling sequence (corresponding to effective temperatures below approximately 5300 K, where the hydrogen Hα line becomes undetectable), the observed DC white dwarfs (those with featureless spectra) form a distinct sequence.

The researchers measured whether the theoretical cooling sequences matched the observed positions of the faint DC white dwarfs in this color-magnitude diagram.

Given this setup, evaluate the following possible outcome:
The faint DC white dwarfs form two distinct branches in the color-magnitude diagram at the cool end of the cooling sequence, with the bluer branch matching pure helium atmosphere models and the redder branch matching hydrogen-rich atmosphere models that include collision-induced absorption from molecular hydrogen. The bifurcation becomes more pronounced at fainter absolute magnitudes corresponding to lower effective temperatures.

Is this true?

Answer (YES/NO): NO